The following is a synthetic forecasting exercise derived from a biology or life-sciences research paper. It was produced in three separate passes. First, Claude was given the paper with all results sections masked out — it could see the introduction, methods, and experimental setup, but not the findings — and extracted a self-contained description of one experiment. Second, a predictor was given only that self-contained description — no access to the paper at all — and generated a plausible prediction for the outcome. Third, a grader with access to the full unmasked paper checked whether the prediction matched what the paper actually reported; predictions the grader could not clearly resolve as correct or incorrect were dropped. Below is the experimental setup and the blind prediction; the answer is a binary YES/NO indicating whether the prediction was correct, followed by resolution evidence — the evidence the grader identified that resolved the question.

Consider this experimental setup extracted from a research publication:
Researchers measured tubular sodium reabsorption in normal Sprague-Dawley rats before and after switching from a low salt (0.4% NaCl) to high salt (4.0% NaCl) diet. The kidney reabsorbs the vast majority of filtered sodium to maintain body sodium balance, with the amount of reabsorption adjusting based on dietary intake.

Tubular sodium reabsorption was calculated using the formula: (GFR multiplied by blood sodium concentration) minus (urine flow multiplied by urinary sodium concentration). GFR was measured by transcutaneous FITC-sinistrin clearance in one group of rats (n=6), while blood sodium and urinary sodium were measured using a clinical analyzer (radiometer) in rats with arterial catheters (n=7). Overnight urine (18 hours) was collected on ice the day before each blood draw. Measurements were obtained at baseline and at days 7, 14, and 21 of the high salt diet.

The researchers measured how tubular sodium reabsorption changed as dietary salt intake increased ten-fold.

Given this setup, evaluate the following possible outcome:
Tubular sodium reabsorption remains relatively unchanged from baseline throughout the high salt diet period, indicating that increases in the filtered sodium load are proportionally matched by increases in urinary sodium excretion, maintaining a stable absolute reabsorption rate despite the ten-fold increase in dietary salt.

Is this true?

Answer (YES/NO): NO